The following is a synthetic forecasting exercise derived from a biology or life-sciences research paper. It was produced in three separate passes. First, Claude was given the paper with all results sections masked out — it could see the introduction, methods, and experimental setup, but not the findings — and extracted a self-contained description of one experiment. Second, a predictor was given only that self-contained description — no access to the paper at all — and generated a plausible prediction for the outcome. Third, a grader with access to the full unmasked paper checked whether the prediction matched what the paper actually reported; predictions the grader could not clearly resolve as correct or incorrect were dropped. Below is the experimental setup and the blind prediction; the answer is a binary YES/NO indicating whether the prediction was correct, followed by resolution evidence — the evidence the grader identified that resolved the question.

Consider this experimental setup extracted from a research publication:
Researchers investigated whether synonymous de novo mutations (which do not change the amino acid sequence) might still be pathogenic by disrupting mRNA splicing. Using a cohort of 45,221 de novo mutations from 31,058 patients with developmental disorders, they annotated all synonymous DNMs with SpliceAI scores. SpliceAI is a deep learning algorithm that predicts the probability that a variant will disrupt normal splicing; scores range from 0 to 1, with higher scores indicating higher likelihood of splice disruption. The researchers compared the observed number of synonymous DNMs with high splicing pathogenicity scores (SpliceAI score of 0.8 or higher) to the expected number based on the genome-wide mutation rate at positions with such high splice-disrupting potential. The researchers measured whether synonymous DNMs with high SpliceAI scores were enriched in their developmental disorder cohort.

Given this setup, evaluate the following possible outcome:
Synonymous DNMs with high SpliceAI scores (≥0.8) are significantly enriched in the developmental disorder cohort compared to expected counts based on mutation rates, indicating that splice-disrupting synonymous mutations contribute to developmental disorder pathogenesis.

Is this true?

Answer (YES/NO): YES